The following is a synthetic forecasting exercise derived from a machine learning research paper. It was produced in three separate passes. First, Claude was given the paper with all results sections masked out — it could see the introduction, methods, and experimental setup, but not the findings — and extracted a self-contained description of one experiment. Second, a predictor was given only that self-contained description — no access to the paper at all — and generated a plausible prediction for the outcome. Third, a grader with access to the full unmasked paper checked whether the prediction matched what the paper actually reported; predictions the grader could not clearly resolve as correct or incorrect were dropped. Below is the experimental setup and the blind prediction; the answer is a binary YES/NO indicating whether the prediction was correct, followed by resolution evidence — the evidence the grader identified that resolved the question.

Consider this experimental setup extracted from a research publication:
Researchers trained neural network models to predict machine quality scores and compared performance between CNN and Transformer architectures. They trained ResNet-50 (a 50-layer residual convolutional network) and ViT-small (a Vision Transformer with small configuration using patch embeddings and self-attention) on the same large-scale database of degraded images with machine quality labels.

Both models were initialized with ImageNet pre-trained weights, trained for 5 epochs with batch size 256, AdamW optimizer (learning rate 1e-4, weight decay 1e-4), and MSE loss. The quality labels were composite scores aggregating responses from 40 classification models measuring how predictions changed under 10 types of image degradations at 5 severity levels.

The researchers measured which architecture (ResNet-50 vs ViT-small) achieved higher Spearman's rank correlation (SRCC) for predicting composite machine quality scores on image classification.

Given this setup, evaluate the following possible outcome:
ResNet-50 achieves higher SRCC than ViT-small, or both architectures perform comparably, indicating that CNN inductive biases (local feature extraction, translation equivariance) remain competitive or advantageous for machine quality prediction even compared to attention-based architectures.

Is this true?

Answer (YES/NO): NO